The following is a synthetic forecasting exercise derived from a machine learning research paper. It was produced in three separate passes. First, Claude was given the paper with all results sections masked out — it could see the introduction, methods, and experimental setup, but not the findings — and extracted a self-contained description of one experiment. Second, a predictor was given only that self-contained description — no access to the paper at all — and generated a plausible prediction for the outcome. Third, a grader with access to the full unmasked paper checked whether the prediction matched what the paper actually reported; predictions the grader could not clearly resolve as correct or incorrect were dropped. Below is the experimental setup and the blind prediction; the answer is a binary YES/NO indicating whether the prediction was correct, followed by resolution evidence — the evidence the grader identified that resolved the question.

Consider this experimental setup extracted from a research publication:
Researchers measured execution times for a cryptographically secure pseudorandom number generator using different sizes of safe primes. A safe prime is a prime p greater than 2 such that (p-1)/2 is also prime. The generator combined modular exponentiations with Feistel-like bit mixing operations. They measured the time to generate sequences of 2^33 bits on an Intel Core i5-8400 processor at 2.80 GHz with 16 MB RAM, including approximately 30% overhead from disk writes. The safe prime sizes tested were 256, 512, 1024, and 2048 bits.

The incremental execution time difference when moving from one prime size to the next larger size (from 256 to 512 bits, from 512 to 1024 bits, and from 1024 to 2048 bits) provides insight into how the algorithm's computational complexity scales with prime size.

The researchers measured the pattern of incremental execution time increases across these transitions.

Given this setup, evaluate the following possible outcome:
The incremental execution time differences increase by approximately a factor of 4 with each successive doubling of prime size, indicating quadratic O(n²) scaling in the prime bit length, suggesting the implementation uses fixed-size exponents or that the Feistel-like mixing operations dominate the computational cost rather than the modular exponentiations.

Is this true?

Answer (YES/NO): NO